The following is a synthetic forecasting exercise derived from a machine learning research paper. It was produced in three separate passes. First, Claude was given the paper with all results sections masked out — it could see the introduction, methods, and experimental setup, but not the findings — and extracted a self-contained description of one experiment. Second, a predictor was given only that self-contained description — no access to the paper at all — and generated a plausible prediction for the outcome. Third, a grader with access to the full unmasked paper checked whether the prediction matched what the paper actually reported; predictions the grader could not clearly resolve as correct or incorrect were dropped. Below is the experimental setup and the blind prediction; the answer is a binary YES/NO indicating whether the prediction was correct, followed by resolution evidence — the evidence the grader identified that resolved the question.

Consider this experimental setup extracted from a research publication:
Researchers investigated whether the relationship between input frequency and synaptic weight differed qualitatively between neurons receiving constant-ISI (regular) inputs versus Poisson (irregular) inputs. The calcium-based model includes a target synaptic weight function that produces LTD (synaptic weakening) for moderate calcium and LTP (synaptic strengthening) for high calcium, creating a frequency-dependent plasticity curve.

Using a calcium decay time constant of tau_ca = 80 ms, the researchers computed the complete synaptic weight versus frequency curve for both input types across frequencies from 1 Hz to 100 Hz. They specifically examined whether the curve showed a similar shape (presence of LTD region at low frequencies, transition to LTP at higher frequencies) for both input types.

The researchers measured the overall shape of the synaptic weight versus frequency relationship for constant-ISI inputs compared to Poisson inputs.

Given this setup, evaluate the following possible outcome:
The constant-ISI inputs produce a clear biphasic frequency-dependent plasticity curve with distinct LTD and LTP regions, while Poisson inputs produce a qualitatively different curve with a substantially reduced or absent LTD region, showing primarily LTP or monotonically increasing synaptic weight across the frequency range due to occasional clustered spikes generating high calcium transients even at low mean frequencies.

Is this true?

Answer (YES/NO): YES